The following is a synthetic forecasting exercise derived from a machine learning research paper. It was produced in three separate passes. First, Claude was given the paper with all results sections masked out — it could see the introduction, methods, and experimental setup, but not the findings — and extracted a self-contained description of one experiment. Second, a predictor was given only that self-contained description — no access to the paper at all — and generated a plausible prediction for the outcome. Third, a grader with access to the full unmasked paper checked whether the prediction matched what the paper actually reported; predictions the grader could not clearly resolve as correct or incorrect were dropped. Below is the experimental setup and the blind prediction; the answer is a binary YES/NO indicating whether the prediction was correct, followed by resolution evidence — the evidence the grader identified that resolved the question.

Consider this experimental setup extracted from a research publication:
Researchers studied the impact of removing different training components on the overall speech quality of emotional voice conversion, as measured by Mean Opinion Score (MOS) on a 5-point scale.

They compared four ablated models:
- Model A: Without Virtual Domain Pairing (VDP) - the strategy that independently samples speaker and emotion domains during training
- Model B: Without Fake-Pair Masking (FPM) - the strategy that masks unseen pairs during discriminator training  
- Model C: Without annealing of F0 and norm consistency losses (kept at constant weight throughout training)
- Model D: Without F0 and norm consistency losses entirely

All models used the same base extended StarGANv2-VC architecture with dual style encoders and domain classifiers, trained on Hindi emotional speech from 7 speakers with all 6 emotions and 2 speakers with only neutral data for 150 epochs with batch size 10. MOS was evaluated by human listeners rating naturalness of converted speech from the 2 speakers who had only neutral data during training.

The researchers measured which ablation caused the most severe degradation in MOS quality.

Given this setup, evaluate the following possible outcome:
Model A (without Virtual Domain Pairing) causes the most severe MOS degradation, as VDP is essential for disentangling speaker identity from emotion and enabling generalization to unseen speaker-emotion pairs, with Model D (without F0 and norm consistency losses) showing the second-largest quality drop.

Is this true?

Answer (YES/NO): YES